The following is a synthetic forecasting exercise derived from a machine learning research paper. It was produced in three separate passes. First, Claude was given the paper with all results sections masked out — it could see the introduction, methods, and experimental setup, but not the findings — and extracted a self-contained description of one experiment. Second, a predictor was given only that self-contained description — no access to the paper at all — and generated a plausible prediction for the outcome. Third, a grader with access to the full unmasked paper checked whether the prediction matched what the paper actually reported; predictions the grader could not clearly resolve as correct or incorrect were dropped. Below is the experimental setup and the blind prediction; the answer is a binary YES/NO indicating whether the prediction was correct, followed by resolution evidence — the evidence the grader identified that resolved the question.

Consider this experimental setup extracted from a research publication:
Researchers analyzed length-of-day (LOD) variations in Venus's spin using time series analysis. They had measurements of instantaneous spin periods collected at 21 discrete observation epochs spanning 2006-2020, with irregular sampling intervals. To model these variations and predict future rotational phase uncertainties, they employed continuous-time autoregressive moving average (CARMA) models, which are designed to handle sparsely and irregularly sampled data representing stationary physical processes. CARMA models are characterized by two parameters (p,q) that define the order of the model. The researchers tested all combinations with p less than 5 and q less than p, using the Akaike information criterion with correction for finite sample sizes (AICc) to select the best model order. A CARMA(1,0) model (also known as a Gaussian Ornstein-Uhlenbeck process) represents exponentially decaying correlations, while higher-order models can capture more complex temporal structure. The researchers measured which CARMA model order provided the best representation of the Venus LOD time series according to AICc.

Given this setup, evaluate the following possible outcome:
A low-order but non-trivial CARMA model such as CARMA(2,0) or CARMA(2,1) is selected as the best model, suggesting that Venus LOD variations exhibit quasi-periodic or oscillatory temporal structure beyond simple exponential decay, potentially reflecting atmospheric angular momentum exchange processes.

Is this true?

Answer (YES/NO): NO